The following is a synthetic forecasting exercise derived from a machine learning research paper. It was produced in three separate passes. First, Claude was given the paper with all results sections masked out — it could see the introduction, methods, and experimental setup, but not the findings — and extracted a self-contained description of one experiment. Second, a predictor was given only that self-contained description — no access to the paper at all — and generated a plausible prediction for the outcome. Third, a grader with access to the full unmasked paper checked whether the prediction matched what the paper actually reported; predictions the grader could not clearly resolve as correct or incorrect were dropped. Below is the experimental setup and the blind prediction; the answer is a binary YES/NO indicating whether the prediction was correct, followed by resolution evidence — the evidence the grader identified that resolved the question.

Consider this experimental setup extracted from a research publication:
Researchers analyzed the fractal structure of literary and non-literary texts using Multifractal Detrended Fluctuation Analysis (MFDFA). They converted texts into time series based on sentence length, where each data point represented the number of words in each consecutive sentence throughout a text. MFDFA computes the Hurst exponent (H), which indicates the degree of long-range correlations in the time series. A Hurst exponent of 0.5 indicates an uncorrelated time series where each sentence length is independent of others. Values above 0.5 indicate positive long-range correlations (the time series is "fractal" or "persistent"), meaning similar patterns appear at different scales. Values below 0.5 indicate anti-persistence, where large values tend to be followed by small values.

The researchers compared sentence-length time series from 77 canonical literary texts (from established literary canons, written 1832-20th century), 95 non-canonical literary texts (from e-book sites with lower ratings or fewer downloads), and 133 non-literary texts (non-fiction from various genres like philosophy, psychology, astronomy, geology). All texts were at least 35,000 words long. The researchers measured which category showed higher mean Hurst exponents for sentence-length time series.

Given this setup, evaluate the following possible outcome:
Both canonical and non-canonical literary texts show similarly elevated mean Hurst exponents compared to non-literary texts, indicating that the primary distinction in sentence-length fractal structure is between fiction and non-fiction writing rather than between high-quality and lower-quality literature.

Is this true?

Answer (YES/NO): NO